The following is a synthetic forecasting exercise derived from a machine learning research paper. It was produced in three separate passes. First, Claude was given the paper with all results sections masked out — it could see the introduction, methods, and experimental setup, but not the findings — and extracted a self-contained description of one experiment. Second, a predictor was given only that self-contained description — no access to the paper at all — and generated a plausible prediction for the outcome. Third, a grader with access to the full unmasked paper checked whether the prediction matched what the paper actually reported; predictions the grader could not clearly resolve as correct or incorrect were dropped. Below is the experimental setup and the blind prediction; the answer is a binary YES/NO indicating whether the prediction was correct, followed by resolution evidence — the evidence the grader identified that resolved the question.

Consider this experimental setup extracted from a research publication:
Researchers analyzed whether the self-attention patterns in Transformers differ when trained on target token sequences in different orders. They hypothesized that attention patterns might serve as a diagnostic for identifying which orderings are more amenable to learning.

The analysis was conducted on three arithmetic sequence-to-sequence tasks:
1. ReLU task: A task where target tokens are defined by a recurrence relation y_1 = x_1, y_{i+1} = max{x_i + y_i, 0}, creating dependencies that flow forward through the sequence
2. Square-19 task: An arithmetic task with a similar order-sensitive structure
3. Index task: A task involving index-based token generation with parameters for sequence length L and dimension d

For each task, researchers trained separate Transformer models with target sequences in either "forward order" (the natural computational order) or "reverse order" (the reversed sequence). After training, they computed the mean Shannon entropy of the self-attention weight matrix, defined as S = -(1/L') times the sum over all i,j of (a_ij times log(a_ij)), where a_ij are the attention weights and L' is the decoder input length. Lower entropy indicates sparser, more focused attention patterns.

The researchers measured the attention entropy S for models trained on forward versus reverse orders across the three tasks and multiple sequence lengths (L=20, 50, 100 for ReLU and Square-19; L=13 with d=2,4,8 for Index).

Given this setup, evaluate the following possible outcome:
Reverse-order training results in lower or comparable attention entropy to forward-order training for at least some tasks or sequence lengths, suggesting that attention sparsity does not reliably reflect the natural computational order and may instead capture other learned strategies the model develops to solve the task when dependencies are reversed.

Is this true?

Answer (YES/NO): NO